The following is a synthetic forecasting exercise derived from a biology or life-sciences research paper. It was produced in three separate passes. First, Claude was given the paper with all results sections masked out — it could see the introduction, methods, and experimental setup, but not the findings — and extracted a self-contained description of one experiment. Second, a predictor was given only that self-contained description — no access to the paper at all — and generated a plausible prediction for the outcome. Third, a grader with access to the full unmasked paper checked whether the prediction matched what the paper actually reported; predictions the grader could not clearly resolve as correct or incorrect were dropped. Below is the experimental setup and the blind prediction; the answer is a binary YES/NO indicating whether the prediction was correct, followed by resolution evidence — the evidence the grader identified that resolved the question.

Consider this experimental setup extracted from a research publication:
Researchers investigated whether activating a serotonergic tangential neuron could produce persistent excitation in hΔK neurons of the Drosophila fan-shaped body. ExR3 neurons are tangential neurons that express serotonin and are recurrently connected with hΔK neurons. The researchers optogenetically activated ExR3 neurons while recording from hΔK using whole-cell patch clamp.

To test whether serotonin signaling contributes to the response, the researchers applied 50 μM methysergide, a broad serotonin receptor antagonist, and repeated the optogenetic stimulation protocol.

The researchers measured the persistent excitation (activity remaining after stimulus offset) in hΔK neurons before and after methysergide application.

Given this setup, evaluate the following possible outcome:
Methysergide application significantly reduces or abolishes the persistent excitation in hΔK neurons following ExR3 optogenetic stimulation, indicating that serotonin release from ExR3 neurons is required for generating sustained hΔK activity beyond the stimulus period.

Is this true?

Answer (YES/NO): YES